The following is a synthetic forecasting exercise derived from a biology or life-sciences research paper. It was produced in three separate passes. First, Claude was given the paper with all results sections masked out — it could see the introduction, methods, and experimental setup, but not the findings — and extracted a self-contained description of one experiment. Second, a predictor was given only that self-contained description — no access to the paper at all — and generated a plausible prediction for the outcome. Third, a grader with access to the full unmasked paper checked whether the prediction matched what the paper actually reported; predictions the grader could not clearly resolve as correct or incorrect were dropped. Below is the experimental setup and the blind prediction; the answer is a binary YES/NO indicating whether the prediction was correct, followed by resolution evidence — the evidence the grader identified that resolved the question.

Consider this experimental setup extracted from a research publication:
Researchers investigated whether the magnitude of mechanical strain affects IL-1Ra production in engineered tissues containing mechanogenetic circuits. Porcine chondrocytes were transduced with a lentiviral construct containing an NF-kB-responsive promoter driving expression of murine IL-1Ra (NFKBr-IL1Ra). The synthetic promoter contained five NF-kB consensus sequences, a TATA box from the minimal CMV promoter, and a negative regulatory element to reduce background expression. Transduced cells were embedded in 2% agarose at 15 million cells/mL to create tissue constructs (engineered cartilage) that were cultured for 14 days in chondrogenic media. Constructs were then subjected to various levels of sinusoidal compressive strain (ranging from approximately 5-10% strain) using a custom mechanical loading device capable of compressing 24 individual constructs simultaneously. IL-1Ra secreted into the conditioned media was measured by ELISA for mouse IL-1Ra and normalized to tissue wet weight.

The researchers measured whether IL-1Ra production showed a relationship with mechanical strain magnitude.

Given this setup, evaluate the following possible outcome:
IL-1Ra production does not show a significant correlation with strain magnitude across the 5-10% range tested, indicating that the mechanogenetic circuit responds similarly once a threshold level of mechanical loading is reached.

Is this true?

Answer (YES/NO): NO